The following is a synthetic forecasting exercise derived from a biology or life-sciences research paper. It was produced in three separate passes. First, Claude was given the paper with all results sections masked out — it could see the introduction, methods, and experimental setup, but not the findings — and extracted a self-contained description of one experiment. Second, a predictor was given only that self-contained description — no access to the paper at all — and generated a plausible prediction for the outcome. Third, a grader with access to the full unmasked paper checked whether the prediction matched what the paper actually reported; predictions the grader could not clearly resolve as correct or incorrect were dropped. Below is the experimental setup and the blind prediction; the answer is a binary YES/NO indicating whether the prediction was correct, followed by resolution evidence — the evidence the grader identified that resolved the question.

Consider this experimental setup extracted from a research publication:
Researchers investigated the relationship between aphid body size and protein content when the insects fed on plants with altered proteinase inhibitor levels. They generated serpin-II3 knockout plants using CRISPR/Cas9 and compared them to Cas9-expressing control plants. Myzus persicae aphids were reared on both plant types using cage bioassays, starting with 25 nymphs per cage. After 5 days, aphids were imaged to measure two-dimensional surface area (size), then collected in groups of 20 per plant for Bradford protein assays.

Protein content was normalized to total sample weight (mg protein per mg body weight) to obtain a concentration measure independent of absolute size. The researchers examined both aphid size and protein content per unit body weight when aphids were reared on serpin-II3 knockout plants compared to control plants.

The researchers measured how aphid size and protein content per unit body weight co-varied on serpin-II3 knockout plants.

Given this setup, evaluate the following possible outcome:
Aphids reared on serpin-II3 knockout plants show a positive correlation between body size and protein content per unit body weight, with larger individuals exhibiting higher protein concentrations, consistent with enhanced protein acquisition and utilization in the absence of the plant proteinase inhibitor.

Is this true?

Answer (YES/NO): NO